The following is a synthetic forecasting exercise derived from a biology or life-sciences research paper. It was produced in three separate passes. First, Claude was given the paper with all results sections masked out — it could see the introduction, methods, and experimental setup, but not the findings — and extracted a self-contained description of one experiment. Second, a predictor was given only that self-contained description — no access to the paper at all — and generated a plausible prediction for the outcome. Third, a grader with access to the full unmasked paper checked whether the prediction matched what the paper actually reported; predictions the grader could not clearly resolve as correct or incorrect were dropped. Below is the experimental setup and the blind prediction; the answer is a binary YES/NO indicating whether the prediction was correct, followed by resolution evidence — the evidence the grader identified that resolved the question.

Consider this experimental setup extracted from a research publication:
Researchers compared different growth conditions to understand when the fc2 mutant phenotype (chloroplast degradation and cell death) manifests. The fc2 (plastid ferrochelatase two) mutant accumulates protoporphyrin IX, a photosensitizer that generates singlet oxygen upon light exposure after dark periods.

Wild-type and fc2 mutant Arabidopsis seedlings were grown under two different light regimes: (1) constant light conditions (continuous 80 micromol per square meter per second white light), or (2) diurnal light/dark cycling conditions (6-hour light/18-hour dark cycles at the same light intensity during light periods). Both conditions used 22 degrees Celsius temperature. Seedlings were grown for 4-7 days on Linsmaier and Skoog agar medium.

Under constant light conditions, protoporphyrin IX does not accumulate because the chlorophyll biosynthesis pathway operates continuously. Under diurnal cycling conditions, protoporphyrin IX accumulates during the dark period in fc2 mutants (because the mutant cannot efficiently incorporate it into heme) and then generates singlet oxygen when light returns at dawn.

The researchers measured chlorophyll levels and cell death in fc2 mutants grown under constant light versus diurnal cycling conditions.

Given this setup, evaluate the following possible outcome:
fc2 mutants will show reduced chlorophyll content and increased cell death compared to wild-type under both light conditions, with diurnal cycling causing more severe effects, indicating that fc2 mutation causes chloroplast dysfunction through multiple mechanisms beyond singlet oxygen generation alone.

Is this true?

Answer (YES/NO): NO